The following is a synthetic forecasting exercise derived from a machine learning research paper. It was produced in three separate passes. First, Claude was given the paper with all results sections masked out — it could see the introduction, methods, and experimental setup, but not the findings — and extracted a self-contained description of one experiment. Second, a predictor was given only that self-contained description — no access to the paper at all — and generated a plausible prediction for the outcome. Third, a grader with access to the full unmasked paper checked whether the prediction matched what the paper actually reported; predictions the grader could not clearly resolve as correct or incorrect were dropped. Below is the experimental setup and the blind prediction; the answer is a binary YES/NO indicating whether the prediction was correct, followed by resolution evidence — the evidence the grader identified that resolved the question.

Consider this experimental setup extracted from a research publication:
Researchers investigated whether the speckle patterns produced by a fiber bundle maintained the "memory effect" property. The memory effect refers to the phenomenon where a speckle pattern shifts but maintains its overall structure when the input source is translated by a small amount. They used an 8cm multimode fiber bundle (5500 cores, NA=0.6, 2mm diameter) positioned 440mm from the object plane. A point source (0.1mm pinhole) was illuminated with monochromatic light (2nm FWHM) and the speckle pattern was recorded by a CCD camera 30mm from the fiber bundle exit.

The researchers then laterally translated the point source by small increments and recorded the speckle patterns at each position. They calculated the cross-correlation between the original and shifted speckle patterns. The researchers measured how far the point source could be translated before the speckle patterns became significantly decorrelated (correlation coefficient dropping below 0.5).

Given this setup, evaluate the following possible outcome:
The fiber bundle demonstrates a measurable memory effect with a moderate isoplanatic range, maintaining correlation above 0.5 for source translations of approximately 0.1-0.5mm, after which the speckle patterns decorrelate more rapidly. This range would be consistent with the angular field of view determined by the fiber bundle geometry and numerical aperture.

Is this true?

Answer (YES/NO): NO